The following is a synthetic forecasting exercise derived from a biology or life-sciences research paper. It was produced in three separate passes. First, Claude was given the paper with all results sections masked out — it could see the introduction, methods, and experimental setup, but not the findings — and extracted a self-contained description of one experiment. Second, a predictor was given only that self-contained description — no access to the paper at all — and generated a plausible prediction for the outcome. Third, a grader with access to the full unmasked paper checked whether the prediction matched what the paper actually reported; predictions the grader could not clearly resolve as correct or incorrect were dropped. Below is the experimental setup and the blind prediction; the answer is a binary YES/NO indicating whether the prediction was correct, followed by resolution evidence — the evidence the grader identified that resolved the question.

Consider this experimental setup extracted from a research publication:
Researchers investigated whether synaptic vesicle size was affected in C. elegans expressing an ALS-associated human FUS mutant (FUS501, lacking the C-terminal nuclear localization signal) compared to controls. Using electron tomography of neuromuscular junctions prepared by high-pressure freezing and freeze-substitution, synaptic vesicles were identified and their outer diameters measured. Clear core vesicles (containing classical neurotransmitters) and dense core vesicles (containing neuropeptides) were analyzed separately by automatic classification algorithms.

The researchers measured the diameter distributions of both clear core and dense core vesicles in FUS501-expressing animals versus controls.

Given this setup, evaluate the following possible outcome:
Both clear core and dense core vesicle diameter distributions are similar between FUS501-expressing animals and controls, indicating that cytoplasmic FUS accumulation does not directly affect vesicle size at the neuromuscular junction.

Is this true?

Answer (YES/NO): NO